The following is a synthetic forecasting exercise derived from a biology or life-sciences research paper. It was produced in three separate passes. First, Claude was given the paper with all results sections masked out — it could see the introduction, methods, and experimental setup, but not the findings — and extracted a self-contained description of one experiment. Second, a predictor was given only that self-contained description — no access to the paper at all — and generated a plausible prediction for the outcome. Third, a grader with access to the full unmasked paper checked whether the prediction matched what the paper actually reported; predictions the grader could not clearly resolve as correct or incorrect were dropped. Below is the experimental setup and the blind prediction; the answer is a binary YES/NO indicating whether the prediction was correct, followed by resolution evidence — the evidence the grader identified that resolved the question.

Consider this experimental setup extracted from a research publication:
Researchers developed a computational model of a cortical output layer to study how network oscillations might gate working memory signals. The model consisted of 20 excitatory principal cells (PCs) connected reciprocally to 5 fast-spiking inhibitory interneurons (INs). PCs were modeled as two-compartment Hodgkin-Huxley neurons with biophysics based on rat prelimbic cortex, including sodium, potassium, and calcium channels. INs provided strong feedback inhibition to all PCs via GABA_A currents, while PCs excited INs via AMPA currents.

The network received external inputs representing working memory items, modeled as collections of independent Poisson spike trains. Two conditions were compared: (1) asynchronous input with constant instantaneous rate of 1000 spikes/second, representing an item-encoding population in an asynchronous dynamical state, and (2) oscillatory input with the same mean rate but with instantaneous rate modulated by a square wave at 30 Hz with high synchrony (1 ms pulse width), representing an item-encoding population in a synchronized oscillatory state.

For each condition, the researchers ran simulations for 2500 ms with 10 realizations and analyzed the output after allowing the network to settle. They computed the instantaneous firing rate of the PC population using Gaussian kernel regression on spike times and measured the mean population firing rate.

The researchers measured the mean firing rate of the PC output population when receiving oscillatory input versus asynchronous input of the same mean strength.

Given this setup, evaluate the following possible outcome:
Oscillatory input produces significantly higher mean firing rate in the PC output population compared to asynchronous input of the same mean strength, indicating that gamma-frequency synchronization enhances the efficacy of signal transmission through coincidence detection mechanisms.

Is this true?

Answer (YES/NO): YES